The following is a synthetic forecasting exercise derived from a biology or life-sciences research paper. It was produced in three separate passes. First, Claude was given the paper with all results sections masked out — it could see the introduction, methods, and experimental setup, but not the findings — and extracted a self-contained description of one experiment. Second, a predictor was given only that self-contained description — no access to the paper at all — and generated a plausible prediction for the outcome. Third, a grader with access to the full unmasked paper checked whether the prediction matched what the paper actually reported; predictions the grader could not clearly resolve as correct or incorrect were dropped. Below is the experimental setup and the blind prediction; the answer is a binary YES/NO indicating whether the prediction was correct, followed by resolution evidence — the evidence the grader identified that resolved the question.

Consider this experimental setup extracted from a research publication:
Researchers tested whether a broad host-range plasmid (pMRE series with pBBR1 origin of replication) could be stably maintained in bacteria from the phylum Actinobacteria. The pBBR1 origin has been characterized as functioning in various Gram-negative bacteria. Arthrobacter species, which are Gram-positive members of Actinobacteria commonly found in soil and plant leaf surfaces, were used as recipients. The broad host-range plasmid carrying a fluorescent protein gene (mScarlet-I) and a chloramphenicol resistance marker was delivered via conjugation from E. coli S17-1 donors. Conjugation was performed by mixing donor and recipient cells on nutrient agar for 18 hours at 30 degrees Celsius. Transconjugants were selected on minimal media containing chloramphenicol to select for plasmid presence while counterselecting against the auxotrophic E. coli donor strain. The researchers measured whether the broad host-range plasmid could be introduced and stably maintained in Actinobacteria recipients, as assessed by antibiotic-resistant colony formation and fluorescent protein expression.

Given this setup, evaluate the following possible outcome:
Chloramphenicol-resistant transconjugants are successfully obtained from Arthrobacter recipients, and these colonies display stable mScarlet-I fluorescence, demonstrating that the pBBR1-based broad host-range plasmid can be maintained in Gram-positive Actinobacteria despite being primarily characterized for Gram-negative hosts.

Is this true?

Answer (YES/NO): NO